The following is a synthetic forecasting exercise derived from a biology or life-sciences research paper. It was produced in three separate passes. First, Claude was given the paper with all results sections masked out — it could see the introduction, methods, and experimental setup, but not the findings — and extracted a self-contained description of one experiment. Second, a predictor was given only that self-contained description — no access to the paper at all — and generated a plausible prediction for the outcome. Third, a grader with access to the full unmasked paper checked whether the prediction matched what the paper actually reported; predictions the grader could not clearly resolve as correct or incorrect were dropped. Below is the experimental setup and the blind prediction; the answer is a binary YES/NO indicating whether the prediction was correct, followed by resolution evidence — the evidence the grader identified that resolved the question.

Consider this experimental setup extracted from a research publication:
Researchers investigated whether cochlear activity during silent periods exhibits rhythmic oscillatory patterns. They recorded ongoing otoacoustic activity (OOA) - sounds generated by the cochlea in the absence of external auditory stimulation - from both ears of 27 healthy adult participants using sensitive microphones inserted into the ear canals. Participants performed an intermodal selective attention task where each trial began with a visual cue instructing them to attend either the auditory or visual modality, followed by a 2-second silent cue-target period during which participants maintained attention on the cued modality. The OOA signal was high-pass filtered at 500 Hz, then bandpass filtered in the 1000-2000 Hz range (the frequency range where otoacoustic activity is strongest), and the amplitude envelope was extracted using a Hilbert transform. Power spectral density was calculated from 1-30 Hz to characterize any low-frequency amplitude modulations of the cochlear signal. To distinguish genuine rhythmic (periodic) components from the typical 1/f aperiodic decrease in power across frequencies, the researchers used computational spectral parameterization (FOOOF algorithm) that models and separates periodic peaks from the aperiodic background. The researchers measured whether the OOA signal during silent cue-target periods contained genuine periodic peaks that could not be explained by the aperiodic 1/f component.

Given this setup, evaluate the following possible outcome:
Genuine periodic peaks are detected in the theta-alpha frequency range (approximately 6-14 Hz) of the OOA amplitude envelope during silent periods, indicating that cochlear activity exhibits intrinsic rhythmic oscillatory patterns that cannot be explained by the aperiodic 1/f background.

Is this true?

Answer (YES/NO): NO